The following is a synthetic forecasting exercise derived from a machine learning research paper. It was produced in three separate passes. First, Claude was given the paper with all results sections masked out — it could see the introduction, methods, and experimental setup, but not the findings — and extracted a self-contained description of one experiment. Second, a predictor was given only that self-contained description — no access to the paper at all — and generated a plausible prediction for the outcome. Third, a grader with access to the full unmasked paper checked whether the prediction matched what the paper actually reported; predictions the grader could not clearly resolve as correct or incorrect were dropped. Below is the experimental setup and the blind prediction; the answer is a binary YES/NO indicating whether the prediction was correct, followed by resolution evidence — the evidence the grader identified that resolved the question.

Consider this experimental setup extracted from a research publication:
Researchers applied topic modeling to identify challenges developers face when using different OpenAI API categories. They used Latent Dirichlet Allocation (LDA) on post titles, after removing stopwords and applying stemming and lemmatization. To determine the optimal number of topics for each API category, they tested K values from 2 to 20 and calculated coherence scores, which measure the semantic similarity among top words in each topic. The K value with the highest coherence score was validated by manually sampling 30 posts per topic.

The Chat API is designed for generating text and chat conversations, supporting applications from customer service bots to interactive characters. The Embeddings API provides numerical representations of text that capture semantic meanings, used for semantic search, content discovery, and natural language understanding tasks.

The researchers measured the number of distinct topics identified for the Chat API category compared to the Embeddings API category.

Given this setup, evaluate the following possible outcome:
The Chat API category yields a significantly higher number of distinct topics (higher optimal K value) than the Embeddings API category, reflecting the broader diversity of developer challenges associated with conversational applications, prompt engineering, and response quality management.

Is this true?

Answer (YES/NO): NO